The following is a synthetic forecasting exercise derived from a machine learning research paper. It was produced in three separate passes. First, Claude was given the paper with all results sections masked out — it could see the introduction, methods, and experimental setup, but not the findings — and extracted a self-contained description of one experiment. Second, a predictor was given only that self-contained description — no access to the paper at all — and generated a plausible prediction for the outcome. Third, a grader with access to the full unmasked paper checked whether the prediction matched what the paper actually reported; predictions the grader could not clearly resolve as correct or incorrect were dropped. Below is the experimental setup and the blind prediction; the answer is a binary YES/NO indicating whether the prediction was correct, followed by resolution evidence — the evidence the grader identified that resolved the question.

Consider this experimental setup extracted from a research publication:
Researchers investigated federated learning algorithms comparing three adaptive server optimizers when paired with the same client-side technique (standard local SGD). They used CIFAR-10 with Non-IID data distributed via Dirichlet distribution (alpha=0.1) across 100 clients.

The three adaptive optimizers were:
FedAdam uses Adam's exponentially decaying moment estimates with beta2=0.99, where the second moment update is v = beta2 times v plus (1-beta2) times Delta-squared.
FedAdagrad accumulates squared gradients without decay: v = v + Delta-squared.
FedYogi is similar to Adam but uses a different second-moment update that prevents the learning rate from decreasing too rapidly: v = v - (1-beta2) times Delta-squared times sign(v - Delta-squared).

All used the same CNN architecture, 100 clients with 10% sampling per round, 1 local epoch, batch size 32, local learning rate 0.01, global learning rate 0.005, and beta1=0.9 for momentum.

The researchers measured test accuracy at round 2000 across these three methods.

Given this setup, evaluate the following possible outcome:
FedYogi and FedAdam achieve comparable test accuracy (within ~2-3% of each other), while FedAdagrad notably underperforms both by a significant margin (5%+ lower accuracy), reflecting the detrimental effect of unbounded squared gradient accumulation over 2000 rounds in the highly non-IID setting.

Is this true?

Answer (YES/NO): NO